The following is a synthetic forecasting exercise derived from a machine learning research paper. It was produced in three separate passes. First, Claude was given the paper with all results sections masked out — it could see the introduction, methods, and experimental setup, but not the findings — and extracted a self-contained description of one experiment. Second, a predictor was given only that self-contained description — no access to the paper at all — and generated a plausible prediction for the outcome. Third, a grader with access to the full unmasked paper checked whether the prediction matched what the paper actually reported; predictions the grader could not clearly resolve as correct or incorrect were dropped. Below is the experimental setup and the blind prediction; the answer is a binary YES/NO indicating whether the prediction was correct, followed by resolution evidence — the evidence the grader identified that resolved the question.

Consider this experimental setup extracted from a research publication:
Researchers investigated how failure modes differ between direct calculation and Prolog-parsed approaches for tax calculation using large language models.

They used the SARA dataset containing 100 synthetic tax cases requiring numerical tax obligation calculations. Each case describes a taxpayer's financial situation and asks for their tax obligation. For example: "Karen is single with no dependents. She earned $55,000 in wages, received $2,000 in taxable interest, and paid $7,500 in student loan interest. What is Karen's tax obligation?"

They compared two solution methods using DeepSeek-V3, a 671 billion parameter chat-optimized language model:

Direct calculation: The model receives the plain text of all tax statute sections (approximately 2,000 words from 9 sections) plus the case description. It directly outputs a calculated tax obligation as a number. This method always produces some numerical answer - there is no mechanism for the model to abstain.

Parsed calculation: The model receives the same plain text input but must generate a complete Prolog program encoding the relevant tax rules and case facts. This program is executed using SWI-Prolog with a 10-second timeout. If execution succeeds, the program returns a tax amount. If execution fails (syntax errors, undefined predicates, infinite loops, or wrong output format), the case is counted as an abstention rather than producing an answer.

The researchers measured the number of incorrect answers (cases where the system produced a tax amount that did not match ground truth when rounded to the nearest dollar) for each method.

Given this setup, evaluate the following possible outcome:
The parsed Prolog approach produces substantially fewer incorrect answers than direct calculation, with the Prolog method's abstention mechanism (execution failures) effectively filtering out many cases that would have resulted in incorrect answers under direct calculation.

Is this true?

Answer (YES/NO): YES